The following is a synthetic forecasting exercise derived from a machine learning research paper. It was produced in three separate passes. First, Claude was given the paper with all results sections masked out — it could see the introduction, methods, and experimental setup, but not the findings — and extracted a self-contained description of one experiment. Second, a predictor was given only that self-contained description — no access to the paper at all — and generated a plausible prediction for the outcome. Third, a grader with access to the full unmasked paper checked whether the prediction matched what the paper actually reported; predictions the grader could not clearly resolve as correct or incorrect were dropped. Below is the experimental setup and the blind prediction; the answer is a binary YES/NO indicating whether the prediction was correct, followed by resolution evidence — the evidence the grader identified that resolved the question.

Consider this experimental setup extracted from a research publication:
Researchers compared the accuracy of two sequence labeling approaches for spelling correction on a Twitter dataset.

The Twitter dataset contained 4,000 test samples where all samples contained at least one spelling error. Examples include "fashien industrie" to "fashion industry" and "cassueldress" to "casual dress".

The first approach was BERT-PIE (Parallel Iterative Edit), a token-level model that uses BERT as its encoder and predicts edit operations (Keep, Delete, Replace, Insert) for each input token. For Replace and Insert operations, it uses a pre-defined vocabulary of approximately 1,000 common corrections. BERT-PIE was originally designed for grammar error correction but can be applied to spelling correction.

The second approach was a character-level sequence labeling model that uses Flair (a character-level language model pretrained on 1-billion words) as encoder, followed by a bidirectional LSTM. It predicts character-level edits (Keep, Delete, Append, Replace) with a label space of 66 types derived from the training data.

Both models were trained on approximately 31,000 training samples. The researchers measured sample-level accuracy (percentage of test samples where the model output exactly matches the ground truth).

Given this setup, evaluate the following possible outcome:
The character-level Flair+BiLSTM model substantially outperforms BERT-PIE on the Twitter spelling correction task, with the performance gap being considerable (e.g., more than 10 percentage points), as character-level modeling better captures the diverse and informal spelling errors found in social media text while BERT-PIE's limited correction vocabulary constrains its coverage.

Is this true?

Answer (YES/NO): NO